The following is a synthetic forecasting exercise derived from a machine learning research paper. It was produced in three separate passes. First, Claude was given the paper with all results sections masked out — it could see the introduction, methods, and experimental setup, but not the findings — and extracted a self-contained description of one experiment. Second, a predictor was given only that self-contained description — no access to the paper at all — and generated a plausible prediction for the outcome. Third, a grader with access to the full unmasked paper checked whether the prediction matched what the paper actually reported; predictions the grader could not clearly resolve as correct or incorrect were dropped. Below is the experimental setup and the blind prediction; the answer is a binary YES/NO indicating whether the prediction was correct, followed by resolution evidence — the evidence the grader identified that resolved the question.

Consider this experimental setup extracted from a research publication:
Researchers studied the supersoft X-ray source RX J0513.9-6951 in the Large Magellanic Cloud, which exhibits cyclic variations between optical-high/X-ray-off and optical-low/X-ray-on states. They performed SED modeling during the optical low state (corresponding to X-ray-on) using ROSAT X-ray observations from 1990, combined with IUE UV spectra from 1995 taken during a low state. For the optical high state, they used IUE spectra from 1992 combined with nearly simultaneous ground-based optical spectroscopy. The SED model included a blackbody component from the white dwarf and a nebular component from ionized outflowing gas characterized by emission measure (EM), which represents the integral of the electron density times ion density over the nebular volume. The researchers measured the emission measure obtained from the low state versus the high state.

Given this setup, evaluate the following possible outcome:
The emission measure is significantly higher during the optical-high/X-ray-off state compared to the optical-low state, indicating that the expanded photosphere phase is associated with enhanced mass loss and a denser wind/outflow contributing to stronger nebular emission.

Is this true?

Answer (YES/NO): YES